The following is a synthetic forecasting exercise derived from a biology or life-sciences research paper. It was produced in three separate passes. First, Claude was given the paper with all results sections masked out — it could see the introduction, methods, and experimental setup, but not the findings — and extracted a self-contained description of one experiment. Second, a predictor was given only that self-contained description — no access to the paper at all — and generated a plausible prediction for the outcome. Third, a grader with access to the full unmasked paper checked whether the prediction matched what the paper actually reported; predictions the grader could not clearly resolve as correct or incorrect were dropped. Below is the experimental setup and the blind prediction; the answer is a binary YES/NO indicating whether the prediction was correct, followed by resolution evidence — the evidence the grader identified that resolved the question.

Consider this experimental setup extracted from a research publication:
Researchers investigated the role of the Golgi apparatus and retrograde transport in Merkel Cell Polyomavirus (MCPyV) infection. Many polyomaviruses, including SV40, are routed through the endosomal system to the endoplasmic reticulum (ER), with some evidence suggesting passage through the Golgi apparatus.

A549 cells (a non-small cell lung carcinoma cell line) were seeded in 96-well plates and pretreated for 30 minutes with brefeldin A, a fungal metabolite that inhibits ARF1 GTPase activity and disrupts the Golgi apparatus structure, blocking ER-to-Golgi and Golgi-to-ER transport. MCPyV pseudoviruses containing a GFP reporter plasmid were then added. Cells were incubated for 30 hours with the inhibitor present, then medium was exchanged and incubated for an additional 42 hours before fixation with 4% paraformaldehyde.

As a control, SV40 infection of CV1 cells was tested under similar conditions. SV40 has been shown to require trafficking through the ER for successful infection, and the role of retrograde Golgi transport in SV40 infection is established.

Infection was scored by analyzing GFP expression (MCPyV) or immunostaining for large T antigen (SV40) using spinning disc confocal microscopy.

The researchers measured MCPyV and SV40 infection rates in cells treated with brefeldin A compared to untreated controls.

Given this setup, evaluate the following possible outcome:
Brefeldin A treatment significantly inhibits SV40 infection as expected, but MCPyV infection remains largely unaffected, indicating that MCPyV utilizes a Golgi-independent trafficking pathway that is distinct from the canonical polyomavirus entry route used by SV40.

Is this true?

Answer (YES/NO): NO